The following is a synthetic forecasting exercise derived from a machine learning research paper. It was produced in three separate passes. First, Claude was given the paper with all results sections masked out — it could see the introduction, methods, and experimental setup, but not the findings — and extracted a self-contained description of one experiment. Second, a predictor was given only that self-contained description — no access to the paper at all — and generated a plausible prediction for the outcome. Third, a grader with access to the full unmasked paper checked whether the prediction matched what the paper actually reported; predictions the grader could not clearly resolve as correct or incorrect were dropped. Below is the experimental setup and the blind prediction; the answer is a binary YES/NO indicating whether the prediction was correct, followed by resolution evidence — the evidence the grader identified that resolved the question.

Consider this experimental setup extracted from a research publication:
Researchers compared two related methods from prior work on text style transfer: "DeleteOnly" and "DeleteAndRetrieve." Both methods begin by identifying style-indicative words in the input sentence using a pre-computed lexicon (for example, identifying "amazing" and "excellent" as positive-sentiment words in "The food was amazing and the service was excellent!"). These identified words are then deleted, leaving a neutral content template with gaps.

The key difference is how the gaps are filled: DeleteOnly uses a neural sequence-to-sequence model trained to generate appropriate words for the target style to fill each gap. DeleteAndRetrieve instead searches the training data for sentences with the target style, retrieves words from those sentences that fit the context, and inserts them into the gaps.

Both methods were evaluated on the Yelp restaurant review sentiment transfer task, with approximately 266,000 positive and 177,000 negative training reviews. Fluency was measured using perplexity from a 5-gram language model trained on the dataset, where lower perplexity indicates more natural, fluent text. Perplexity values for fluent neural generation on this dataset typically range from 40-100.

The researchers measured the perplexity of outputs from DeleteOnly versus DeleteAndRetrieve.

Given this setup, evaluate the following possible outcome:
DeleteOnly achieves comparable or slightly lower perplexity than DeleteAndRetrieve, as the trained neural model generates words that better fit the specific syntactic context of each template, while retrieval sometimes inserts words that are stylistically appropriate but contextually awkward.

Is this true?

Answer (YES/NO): NO